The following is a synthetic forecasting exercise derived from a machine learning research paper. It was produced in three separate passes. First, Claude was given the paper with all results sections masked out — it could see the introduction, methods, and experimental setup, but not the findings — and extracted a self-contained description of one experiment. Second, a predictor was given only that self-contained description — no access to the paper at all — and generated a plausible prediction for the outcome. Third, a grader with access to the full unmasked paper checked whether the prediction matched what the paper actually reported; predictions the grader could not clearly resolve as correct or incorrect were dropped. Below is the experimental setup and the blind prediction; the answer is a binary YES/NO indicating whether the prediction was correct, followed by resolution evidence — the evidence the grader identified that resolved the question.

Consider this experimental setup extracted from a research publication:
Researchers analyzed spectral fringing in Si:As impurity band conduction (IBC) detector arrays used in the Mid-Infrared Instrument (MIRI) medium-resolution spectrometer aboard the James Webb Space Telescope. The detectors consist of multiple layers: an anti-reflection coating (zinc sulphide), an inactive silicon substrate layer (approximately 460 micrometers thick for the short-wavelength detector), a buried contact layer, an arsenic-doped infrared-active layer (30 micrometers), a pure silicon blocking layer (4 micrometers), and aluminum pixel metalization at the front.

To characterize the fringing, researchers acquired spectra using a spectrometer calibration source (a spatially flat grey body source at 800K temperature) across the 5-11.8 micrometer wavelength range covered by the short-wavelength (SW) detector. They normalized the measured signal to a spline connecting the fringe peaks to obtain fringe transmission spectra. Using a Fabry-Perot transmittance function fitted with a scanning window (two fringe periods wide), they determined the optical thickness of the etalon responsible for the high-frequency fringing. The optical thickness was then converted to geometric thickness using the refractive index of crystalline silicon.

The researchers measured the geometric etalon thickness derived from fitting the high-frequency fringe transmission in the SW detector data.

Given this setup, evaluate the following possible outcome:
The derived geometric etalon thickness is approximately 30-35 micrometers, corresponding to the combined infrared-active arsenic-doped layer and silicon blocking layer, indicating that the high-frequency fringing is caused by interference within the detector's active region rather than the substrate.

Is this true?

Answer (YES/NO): NO